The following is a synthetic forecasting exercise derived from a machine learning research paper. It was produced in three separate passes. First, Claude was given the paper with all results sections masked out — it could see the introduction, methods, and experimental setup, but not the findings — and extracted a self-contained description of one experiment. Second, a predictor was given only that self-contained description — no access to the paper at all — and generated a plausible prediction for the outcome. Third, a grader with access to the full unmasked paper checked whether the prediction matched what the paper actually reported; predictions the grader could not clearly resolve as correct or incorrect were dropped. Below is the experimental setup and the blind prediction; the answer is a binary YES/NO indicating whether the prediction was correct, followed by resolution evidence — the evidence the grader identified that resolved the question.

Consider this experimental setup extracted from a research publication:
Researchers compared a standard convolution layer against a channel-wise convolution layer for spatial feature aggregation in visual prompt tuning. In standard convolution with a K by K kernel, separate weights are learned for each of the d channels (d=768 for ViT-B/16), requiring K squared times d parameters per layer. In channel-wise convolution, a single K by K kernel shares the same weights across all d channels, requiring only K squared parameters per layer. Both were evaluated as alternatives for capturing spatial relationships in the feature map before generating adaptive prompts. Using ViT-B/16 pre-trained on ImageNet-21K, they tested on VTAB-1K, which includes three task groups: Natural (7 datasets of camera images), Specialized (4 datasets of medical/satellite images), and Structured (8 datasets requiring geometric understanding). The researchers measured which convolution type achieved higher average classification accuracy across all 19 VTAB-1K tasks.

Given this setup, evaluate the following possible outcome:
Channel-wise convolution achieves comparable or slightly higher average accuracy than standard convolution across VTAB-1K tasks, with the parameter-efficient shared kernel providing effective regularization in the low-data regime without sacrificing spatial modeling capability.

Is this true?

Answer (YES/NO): YES